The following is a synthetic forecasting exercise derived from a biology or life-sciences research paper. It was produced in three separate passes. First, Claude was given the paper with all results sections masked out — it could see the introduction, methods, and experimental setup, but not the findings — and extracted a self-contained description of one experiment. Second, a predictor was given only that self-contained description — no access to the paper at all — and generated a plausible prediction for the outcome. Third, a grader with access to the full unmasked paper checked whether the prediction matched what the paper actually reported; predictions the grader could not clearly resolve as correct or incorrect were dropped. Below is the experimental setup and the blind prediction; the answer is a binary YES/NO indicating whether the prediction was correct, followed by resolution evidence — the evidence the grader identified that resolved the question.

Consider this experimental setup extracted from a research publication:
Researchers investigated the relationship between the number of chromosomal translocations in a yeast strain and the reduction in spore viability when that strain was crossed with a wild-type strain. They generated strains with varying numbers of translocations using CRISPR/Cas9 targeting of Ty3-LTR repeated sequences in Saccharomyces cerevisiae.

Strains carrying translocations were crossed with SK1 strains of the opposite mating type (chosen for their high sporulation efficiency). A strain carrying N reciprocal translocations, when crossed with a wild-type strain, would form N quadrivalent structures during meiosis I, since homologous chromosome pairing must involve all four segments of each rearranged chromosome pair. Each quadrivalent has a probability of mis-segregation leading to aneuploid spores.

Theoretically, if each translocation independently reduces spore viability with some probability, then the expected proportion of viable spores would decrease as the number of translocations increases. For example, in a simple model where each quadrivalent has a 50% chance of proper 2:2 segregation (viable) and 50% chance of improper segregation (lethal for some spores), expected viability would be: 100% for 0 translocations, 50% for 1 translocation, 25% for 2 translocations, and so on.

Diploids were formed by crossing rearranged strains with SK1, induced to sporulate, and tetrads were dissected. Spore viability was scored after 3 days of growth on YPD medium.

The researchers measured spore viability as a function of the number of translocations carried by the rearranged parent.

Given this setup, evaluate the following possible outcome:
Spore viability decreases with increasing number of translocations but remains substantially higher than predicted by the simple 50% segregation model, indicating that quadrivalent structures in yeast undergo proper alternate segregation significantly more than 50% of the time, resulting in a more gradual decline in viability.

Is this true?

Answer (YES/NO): NO